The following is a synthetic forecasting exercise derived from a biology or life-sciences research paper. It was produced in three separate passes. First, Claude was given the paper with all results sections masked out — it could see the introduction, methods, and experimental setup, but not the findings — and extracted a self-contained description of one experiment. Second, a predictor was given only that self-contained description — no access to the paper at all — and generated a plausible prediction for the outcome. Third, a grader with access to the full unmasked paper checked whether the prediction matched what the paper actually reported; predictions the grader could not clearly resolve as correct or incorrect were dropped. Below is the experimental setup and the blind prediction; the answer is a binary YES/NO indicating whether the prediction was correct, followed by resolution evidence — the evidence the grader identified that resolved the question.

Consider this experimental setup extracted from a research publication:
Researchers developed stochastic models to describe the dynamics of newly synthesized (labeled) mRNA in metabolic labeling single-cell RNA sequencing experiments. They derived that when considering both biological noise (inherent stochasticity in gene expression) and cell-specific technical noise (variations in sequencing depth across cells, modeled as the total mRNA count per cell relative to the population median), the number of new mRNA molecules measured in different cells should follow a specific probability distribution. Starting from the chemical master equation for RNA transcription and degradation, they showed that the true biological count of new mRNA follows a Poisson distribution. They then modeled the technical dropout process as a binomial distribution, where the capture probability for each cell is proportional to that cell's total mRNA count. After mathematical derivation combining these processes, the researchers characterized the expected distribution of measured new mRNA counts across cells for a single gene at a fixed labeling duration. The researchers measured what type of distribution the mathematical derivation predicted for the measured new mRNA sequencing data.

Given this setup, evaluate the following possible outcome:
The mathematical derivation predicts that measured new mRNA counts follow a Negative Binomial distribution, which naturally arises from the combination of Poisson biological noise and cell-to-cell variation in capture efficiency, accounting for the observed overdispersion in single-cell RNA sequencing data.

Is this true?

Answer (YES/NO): NO